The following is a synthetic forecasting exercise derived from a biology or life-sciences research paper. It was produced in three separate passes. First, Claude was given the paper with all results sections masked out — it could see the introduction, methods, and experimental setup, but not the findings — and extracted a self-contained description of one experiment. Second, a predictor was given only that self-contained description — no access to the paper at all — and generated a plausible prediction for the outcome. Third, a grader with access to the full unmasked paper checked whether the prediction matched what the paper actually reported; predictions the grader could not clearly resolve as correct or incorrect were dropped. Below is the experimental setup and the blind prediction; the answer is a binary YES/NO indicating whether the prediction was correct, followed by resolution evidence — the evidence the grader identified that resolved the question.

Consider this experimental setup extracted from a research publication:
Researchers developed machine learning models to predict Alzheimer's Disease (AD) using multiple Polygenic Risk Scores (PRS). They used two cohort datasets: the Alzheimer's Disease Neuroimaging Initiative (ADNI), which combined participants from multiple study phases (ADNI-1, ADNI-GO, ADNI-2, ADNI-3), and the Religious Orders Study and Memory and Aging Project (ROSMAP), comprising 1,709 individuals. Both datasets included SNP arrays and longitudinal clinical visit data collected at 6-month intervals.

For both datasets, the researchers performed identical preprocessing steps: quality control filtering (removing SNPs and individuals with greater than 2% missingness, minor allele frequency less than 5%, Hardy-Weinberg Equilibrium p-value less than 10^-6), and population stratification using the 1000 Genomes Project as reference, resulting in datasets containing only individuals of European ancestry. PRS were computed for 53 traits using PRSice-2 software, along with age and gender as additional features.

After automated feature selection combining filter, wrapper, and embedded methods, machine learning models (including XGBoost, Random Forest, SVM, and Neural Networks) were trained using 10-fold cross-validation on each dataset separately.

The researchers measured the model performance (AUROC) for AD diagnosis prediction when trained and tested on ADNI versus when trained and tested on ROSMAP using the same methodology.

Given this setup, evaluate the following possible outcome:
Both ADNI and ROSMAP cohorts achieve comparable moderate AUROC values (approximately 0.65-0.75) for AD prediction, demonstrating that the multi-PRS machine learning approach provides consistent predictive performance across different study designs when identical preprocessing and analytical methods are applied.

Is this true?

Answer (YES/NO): NO